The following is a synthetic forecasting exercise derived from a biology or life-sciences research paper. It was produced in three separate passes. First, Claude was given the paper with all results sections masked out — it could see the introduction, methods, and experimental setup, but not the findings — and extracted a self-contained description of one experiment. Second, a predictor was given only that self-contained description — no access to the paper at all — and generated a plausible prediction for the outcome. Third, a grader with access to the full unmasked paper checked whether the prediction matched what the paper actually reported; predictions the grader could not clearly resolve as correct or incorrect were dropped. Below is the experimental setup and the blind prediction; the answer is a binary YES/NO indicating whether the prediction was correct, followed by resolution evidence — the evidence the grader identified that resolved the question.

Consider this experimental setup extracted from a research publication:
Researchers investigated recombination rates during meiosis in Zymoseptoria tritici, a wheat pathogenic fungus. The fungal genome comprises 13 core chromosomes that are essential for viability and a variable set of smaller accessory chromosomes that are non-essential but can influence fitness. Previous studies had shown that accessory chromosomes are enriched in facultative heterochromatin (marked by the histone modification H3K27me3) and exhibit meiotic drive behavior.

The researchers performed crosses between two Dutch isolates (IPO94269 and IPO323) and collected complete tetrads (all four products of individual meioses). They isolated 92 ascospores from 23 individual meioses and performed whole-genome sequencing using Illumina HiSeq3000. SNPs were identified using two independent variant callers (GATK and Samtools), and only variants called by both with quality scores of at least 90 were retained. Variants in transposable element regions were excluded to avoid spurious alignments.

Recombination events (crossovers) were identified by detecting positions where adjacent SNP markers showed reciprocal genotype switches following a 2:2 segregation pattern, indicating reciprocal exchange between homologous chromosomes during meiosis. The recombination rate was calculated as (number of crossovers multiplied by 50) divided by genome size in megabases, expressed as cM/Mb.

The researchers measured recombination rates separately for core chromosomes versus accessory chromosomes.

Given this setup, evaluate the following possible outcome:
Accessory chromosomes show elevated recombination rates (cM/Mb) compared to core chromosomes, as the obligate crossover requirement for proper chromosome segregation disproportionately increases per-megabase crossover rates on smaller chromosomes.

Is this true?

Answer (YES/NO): YES